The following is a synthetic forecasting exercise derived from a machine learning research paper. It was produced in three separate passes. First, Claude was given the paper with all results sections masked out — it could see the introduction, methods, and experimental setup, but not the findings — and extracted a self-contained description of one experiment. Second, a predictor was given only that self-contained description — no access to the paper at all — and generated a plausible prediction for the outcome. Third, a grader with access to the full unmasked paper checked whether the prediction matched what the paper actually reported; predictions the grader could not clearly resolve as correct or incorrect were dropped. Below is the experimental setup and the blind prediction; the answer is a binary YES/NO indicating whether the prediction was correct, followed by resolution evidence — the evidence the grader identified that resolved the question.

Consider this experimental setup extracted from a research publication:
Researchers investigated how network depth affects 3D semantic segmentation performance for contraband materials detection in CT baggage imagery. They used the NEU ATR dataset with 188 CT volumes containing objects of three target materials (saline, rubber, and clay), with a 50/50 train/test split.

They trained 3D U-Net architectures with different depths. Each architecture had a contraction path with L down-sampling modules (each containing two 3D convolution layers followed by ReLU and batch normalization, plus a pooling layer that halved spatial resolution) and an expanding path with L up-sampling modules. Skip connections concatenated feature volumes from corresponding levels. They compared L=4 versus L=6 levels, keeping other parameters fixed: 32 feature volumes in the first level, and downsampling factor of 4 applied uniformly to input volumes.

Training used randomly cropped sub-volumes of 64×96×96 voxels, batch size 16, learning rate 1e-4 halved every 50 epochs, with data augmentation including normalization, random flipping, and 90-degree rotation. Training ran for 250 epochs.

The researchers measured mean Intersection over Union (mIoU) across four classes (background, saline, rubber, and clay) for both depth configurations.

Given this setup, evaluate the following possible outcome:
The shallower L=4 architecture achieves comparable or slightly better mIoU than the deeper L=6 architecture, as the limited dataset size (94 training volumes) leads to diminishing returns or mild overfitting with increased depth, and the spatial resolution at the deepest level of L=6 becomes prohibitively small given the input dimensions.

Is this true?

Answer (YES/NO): NO